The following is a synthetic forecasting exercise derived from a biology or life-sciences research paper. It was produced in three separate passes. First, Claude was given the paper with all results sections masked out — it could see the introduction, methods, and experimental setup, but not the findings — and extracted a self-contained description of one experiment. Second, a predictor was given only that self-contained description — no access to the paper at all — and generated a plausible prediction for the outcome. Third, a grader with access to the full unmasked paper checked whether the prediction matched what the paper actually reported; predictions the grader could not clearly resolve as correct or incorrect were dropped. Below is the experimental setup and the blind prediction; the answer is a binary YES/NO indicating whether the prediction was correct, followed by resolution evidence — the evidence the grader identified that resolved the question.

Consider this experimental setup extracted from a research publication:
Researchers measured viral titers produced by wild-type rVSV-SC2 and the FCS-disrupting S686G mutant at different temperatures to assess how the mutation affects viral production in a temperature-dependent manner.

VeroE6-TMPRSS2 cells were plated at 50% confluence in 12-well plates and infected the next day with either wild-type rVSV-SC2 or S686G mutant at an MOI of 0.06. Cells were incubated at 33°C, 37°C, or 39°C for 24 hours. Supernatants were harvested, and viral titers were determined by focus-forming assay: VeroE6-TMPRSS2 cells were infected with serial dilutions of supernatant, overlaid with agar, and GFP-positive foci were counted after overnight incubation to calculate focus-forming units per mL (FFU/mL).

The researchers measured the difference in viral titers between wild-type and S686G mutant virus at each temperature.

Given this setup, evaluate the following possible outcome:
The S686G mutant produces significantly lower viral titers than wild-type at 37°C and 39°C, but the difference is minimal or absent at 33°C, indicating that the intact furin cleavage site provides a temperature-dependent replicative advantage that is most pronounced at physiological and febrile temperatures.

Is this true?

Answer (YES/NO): NO